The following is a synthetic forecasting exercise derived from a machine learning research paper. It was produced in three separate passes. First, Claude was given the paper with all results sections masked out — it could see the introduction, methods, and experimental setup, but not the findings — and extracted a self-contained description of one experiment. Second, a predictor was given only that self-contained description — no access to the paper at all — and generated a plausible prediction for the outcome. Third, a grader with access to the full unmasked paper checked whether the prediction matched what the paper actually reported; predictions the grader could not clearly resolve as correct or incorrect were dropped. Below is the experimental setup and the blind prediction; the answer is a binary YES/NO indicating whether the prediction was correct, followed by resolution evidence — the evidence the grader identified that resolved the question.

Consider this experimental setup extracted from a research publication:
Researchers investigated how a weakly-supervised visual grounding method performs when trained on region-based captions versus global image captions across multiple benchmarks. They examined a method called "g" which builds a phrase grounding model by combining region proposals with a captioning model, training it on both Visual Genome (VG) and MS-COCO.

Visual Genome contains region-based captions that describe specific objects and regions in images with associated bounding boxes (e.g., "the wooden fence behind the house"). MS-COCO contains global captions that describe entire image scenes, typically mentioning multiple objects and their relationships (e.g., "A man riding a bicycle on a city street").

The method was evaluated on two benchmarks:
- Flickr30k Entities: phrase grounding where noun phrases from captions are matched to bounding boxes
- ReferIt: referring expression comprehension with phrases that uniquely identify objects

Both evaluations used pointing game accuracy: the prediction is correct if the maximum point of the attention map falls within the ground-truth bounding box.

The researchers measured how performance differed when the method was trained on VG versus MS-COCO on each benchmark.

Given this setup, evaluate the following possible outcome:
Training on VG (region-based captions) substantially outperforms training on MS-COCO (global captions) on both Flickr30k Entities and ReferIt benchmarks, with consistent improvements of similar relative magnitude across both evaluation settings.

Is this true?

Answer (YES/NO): NO